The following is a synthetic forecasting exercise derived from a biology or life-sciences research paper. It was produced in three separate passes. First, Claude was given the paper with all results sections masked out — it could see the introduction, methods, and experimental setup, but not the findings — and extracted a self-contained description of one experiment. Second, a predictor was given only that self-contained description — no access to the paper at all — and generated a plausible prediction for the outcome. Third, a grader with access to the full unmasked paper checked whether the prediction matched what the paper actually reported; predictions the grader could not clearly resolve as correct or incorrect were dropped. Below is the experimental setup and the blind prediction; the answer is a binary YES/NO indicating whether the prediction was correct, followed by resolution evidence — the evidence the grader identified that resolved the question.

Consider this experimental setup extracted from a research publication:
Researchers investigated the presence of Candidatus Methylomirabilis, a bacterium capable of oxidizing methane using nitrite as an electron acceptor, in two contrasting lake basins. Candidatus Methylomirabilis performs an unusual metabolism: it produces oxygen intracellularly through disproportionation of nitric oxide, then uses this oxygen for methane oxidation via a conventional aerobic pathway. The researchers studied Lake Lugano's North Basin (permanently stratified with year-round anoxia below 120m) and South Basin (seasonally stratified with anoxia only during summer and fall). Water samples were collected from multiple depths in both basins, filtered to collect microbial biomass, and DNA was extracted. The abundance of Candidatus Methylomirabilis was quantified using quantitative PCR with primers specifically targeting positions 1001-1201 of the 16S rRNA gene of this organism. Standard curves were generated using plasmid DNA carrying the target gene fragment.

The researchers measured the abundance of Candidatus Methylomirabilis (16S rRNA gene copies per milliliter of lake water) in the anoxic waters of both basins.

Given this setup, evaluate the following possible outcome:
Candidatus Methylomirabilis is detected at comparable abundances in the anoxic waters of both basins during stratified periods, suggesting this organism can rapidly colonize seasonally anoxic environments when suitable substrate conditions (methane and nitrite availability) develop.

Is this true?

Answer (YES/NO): NO